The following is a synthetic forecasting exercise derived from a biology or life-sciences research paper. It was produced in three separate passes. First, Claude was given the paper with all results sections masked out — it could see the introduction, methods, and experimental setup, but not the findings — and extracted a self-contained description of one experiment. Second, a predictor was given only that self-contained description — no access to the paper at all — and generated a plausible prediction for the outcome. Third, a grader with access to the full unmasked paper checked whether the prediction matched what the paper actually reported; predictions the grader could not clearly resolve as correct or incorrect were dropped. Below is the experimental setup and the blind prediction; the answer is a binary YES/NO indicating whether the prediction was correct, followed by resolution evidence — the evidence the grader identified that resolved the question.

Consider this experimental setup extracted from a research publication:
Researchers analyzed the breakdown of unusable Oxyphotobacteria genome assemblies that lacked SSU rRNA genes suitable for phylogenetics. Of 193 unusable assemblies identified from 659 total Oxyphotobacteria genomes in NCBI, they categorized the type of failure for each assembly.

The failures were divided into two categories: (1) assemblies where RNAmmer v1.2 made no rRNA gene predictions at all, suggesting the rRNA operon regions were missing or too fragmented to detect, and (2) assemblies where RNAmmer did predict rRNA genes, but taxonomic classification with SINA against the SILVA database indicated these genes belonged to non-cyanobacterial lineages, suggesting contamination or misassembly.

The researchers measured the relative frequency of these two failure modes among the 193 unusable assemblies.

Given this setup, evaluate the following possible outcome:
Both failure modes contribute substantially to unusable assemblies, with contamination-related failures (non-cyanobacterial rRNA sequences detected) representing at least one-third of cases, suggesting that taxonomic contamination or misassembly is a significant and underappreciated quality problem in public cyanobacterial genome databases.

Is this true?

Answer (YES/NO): NO